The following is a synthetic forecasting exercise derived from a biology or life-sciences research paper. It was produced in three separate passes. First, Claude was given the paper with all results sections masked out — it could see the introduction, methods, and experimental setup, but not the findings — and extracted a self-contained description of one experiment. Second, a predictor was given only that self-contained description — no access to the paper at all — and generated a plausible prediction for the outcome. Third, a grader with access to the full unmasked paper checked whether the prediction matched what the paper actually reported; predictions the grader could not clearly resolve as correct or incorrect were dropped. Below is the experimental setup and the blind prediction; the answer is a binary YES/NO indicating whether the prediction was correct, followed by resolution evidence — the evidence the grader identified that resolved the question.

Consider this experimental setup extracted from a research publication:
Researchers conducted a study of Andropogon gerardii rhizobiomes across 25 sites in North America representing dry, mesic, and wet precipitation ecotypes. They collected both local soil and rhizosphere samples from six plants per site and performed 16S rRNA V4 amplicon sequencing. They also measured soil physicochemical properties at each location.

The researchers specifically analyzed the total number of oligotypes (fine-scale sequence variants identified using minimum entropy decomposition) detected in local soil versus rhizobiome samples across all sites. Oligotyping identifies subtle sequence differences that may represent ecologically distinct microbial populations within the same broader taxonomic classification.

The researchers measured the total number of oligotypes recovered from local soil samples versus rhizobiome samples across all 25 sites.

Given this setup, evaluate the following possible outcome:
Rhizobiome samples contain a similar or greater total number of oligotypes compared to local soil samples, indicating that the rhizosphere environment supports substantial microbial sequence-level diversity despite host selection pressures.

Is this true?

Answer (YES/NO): YES